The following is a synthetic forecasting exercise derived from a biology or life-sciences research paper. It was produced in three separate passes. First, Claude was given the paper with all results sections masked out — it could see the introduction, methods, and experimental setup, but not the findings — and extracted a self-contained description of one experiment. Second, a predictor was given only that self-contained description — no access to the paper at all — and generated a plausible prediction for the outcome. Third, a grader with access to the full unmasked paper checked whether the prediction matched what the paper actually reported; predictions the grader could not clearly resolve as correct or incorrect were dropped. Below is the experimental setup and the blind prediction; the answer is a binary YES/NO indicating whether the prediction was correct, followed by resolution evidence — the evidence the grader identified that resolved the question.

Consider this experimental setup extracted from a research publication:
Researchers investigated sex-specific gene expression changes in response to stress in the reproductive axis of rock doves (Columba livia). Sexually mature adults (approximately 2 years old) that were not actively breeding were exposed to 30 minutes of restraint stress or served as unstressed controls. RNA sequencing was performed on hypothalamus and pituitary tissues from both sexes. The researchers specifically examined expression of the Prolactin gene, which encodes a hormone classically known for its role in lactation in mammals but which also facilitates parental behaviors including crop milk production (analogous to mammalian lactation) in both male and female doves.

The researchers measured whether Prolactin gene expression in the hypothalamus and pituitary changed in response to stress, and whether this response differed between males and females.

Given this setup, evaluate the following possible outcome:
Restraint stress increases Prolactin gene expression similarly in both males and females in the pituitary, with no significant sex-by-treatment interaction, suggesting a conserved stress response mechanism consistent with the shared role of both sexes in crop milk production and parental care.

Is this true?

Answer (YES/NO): NO